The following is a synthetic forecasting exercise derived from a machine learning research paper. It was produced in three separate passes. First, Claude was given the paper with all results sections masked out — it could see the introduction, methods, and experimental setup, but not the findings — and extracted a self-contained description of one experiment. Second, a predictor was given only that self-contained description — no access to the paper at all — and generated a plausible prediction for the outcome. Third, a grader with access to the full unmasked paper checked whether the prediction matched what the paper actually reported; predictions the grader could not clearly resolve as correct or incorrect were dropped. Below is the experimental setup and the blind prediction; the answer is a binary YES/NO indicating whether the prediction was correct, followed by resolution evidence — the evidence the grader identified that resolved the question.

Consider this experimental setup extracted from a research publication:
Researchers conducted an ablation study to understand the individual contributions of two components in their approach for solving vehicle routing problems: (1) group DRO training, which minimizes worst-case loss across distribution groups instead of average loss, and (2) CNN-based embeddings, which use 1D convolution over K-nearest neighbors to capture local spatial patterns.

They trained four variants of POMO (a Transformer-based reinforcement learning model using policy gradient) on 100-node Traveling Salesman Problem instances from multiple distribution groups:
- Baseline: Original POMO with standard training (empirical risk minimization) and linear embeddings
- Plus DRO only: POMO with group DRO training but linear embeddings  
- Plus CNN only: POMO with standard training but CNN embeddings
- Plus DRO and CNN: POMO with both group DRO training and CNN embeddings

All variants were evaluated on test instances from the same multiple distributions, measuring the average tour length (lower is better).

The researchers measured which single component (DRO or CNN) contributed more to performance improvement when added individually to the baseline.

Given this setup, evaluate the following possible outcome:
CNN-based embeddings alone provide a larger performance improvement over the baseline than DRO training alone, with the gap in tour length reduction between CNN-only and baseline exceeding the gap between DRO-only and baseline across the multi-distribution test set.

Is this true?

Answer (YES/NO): NO